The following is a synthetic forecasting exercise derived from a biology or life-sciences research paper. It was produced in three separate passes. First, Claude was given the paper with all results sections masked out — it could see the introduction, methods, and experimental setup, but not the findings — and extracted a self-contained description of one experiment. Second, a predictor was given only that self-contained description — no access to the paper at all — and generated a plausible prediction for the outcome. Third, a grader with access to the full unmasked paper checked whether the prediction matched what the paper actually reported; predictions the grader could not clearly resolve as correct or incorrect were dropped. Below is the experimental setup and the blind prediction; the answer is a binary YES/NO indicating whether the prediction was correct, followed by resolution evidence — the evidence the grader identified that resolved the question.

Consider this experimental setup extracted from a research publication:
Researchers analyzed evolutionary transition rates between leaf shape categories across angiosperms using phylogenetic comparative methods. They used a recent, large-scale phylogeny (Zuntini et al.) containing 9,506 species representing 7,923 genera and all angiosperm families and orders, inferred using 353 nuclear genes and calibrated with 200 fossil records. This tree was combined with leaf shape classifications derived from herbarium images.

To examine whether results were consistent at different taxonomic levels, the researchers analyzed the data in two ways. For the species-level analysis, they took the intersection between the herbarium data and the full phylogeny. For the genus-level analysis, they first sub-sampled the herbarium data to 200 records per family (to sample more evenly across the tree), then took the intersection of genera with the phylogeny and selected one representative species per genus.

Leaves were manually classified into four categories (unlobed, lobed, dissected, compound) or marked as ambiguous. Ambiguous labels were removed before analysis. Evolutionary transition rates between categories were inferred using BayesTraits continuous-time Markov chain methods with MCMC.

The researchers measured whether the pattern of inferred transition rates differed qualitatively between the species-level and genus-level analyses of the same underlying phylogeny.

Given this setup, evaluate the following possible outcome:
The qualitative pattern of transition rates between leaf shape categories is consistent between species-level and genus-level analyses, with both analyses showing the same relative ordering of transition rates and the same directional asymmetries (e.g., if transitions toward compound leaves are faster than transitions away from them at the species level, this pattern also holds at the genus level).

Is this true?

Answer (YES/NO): YES